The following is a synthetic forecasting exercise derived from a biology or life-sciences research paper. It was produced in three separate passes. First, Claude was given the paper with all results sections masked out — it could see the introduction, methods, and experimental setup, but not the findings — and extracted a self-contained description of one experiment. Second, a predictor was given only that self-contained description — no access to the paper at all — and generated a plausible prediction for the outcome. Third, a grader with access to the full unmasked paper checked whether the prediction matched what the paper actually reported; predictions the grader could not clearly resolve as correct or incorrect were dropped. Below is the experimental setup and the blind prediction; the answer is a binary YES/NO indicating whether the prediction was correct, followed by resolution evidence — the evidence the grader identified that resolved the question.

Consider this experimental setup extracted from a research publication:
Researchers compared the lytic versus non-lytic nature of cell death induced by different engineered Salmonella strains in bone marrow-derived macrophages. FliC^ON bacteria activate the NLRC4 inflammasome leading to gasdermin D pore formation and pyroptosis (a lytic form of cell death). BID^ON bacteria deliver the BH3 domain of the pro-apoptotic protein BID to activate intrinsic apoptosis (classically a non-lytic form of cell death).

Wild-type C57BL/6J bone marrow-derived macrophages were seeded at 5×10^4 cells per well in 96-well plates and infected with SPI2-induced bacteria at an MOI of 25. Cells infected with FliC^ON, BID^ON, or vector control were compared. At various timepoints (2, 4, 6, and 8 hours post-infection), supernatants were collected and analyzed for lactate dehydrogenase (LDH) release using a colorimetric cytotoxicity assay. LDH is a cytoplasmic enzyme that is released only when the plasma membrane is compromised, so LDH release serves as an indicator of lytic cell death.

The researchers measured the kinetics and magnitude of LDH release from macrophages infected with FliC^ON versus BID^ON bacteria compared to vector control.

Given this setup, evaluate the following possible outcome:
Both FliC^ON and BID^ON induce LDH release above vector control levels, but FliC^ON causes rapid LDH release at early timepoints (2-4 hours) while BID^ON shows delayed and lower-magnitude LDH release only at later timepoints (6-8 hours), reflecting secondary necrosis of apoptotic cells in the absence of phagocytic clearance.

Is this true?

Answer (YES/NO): YES